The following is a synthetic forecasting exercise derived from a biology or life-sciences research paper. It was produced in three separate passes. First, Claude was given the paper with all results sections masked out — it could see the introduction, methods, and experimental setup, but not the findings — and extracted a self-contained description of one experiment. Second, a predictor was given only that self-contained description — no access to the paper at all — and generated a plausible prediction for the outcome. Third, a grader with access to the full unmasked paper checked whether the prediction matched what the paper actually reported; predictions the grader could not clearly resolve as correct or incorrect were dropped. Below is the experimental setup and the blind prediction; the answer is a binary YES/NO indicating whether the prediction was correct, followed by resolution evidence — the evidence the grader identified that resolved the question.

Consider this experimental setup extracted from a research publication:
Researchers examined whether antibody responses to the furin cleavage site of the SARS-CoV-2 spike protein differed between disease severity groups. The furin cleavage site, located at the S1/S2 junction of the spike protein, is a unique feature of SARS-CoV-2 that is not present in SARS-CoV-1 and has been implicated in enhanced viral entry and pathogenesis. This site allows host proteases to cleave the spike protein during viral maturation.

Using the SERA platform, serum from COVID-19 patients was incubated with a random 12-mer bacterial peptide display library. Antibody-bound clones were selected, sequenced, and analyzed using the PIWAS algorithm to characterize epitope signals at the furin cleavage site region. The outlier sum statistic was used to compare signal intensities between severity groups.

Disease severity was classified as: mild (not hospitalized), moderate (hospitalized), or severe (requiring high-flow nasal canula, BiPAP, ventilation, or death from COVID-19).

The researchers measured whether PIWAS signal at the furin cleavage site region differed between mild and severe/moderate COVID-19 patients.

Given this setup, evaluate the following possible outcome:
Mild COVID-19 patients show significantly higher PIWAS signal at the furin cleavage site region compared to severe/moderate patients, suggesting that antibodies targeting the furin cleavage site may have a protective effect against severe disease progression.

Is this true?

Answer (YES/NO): NO